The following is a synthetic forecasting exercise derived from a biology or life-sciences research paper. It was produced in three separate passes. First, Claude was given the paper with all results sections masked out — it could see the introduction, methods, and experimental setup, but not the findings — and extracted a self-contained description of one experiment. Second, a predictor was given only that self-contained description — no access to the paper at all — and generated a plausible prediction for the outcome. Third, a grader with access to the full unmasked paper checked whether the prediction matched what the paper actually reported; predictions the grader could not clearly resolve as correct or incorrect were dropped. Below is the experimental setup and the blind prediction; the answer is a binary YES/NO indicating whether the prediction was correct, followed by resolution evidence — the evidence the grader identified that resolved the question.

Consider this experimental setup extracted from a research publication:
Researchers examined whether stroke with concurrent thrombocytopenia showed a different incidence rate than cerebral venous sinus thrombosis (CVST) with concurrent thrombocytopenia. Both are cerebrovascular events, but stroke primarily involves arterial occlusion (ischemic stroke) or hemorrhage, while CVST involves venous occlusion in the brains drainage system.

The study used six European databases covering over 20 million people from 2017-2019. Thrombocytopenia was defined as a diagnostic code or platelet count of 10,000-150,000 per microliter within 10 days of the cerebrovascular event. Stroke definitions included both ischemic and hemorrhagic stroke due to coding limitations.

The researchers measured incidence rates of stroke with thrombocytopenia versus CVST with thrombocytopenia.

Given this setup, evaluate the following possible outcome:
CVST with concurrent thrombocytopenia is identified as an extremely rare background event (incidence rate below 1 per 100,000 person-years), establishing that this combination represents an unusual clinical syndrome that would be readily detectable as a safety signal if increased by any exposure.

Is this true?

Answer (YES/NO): YES